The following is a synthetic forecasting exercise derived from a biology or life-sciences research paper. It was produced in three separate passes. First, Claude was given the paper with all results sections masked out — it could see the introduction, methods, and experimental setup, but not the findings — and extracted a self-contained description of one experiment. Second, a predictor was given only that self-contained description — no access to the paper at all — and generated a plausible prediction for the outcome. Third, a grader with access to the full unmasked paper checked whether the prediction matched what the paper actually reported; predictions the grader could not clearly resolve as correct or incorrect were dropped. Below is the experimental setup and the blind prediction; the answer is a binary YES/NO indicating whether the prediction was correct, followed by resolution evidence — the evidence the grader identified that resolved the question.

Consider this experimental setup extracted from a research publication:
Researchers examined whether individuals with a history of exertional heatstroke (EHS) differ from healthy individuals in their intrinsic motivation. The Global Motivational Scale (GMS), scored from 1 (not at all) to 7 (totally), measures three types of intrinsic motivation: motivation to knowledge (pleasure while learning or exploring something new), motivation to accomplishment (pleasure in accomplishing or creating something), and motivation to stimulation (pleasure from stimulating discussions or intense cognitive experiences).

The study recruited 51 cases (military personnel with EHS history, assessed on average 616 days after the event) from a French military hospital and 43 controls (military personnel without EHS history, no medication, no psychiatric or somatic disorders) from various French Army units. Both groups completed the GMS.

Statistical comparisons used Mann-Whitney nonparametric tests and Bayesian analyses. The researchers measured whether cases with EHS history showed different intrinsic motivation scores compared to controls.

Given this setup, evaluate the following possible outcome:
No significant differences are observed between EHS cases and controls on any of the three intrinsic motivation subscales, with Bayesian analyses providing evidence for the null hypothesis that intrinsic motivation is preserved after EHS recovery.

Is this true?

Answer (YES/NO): YES